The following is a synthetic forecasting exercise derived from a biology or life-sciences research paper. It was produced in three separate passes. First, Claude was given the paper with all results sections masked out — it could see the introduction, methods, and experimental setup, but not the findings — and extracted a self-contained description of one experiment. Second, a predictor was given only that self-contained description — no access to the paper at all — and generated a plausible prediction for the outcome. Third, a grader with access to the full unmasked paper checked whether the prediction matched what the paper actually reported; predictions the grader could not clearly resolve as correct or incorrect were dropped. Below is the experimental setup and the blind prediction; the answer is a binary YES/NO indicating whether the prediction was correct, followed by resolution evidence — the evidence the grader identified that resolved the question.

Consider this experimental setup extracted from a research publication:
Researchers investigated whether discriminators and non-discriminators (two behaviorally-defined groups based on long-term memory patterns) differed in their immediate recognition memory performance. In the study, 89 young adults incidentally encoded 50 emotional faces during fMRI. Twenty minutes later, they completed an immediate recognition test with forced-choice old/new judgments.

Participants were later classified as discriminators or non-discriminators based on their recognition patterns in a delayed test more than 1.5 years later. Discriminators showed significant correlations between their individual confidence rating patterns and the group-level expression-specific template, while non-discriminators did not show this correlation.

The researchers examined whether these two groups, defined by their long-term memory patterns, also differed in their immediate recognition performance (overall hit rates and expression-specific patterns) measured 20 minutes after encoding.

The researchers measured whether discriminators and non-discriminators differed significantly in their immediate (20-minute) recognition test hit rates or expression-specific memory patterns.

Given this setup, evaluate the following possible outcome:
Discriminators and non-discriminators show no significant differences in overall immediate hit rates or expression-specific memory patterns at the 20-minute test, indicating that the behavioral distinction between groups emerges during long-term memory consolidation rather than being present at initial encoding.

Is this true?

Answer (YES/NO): YES